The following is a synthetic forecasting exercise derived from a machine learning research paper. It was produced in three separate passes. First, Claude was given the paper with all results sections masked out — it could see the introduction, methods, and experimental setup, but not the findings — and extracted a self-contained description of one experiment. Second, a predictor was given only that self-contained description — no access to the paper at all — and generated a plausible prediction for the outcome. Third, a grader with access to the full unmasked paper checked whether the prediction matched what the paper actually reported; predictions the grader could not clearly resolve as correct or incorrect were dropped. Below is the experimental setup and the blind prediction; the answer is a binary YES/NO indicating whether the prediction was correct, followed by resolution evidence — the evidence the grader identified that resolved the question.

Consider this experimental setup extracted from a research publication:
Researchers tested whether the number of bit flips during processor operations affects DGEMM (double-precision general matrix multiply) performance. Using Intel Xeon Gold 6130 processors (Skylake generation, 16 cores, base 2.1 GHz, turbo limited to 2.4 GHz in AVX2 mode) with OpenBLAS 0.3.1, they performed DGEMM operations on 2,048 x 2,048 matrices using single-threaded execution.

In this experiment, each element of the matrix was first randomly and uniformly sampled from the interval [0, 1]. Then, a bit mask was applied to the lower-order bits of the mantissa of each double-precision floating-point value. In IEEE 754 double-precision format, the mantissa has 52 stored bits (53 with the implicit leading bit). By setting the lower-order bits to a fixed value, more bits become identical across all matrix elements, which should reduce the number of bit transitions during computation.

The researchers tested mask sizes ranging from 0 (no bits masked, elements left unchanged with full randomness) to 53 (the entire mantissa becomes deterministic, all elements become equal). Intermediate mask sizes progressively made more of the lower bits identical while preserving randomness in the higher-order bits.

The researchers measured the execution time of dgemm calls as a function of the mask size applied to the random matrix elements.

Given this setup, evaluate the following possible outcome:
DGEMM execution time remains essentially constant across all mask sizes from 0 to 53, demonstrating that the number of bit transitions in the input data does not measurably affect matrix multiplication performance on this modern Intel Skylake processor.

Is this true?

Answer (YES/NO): NO